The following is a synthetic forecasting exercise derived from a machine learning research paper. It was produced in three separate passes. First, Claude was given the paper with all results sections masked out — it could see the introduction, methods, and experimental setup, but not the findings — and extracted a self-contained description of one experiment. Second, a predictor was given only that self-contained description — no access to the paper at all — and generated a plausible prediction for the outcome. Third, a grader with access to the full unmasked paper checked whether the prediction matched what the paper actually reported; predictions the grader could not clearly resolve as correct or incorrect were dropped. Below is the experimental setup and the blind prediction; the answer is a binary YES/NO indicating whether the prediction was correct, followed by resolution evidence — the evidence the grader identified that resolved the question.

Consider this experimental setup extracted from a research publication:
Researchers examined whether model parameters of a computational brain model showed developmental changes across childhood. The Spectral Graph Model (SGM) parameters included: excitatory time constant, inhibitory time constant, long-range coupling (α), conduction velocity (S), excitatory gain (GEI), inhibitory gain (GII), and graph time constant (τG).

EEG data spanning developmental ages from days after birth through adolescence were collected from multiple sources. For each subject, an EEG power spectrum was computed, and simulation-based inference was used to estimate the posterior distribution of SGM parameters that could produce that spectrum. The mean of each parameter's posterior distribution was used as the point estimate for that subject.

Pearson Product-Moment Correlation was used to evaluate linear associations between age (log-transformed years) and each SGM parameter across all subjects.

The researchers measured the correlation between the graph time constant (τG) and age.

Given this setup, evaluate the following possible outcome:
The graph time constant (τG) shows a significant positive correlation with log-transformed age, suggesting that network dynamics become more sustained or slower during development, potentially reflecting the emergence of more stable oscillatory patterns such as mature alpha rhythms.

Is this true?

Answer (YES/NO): NO